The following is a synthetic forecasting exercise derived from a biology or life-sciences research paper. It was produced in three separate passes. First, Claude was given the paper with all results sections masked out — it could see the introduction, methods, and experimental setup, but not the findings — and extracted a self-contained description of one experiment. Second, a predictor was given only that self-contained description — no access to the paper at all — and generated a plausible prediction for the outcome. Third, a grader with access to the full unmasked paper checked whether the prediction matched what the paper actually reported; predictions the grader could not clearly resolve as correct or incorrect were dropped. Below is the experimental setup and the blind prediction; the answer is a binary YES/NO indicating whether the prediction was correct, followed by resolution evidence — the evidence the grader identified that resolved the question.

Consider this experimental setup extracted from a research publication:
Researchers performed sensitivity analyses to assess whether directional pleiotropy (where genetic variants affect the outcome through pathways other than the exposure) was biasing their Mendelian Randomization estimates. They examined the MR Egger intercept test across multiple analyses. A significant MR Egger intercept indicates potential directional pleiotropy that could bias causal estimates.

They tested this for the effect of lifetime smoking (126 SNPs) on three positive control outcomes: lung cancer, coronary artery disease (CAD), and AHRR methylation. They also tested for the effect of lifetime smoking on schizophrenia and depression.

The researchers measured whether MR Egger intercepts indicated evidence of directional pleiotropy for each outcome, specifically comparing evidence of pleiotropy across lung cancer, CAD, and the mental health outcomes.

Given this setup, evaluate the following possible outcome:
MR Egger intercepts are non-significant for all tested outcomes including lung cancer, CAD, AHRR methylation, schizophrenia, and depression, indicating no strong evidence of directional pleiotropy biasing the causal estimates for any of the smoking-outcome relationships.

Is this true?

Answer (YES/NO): NO